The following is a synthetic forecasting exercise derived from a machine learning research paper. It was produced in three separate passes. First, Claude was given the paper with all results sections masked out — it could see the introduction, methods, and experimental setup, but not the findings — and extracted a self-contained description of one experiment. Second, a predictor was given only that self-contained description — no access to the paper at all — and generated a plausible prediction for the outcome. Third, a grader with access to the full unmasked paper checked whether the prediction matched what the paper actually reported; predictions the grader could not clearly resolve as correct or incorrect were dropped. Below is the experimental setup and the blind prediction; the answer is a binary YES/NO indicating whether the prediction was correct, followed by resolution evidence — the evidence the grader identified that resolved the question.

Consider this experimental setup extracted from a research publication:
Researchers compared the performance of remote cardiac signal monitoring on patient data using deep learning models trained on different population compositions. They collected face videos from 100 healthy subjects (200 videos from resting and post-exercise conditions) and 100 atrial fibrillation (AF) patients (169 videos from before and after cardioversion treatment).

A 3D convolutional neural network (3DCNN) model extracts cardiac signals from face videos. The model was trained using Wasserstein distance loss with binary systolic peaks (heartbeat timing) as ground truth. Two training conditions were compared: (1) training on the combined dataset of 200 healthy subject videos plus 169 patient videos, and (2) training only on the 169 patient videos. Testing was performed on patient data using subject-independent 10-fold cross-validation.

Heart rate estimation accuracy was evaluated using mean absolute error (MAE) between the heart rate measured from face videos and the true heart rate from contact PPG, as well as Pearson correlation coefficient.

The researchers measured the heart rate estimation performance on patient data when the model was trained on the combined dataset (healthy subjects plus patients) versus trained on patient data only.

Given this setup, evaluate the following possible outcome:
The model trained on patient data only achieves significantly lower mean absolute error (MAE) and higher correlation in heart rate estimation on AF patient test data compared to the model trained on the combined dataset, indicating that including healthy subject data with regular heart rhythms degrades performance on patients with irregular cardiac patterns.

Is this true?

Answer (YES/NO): NO